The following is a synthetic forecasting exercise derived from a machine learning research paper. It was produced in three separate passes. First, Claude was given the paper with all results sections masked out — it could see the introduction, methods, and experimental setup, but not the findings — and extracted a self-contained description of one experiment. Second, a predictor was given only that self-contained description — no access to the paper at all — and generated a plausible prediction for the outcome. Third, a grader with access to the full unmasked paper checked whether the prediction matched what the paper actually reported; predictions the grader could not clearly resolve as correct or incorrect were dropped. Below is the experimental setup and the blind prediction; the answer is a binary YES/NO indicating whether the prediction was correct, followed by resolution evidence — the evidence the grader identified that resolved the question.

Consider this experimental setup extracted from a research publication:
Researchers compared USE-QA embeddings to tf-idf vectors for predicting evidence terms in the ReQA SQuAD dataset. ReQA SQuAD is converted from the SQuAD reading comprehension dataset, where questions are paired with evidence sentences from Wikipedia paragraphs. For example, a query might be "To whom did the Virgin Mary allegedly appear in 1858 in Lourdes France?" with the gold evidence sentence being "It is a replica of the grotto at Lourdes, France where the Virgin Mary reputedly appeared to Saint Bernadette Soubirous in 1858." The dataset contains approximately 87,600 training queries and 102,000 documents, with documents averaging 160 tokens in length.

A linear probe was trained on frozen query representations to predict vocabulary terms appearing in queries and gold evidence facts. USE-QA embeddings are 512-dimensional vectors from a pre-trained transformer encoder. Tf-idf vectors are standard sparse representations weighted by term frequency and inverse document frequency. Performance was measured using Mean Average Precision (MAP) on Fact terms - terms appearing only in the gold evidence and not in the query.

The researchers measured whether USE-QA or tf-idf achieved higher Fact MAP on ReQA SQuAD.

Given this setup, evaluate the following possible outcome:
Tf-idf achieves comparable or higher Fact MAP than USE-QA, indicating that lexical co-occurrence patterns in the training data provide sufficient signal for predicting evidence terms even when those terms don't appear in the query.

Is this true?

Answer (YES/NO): NO